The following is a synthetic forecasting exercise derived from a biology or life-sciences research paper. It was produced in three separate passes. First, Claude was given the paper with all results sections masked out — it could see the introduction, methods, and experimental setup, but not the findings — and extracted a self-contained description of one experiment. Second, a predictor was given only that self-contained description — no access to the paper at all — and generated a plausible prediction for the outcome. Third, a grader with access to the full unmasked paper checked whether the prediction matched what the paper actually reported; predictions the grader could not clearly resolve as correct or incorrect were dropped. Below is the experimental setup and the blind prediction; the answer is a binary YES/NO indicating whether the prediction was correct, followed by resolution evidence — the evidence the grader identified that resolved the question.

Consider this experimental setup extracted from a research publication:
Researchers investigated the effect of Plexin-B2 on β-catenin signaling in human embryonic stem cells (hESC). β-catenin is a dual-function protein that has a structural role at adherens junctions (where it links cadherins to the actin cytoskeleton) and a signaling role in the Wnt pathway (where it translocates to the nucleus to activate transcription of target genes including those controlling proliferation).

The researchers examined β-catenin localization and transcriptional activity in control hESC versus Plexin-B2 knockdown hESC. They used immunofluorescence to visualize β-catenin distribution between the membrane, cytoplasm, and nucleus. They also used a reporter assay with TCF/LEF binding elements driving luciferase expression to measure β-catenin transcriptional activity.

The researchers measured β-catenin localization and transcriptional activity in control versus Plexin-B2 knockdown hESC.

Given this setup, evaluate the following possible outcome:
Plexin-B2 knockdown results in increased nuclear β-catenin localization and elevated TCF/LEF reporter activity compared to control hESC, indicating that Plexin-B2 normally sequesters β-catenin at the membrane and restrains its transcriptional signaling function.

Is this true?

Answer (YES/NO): NO